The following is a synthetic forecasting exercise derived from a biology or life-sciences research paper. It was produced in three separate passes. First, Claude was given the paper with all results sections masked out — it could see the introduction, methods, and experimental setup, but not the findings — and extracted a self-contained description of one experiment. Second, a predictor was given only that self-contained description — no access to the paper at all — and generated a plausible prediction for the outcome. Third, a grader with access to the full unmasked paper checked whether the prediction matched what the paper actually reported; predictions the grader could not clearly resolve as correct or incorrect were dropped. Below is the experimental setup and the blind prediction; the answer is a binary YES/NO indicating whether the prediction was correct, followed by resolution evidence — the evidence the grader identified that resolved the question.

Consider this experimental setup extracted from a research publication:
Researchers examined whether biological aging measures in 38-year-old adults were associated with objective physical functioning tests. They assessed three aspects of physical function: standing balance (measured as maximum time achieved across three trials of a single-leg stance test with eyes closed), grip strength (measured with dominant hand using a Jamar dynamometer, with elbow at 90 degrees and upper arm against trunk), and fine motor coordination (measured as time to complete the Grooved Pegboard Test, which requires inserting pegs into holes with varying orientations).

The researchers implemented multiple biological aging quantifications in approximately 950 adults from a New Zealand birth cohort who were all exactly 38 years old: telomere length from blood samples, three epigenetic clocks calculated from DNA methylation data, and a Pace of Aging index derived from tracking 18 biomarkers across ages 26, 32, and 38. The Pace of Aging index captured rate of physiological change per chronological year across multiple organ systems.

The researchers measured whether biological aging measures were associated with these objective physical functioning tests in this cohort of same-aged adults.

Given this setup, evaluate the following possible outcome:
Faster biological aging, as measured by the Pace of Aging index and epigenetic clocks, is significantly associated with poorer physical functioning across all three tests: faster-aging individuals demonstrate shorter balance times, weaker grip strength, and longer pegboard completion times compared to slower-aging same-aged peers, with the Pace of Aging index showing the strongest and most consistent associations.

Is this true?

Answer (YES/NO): NO